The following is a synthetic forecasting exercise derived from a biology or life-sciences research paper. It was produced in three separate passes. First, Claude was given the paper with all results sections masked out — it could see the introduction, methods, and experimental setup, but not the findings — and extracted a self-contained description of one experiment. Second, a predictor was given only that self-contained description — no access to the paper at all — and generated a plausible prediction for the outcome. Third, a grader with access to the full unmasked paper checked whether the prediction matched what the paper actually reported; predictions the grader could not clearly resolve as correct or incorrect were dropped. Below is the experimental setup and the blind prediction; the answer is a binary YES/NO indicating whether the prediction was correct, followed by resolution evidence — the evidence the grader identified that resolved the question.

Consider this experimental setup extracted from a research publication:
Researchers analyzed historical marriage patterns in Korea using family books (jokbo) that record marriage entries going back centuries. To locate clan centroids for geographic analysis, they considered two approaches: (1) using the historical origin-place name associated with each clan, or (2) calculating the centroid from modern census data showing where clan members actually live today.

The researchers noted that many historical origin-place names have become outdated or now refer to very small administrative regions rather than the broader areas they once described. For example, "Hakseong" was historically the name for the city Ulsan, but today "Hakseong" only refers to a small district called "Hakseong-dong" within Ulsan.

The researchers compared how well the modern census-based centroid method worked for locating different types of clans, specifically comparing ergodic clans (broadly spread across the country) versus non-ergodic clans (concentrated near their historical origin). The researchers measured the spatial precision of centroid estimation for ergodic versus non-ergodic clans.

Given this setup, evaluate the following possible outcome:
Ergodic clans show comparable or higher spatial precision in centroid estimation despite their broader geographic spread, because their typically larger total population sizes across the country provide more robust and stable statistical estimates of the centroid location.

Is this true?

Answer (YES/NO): NO